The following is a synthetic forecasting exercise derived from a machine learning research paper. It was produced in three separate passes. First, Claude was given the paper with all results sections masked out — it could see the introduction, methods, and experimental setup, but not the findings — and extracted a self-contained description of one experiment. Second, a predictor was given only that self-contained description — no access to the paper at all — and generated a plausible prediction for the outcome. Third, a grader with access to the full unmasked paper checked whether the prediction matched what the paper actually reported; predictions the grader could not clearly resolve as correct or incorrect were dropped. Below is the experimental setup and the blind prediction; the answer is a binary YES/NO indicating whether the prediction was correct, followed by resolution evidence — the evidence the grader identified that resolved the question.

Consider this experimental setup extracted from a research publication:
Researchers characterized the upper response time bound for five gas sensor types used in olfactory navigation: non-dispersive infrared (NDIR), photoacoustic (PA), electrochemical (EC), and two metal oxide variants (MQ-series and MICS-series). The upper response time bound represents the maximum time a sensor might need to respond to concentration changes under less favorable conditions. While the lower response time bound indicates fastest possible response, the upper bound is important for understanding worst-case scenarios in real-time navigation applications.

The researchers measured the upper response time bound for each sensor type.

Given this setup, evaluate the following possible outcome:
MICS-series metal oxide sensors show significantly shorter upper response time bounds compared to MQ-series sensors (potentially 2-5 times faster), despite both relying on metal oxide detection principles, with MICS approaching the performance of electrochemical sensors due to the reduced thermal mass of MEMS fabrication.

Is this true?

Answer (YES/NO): NO